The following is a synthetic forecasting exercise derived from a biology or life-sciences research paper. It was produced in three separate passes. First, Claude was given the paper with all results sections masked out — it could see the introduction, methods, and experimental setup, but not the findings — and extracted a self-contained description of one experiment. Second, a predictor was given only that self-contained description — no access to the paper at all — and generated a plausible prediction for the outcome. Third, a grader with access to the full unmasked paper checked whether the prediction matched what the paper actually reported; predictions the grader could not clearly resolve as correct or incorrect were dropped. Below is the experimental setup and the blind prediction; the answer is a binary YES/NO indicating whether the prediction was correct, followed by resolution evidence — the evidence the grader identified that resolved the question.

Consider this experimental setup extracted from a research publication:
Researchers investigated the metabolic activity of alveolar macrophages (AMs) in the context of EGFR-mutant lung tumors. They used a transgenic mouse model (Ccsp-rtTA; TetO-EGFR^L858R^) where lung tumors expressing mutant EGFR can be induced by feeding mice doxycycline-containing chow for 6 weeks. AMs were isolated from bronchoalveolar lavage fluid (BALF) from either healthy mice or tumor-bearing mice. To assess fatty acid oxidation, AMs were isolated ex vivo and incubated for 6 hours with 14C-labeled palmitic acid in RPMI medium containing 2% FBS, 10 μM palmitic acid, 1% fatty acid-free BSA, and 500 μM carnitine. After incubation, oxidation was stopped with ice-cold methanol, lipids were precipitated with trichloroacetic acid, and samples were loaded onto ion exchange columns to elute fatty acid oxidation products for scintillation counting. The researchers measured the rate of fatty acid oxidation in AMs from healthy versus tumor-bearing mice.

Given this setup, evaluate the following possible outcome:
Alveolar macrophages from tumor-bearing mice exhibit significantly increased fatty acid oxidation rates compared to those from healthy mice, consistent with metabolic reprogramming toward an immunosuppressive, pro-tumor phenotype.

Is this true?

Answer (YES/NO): YES